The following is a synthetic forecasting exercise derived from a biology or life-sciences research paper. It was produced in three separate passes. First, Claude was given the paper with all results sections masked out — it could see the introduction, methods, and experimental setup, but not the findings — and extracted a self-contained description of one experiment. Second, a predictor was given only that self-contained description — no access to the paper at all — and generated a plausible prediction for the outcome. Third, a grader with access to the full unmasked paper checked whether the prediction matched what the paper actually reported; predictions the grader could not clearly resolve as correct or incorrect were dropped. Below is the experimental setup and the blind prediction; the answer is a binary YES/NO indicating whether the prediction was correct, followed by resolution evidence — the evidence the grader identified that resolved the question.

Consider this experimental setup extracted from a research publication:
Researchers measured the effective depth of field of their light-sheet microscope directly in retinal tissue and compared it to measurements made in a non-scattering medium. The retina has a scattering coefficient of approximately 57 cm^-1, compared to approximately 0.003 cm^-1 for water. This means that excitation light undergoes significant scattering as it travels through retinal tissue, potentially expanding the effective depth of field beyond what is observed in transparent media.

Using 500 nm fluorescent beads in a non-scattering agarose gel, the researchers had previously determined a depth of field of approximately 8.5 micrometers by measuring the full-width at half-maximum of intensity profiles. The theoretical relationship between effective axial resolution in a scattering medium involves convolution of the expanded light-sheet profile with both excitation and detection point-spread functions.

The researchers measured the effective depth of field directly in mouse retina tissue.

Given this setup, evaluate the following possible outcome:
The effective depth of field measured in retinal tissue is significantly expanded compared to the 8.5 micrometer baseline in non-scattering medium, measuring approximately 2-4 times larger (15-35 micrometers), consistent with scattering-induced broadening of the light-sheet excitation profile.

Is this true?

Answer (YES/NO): YES